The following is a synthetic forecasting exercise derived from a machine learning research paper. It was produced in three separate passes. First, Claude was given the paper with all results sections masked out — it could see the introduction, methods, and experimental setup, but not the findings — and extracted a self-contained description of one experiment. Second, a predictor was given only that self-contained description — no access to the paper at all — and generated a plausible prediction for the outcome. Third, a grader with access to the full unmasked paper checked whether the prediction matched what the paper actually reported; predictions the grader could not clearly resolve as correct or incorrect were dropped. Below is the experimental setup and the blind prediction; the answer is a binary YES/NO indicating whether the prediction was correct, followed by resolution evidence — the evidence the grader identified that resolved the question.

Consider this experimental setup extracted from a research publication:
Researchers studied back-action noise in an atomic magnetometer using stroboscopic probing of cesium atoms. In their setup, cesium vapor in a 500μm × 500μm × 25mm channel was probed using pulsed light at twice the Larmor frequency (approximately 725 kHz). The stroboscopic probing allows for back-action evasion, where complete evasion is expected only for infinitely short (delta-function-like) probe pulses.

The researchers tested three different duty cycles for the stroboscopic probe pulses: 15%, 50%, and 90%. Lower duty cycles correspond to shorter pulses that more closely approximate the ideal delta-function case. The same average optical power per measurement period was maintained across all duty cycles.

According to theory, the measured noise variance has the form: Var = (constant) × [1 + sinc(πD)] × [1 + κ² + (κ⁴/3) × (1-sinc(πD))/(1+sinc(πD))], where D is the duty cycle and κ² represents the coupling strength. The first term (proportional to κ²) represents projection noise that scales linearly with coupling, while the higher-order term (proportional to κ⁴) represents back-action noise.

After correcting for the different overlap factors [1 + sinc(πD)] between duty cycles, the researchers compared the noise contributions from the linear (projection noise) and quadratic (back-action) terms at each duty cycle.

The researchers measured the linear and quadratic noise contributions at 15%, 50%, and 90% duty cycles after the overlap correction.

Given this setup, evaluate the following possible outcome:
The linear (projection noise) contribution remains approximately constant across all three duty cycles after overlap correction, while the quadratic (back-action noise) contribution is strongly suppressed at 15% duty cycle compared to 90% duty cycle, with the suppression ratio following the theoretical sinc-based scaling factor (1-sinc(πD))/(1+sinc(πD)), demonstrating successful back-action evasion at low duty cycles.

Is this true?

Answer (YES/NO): NO